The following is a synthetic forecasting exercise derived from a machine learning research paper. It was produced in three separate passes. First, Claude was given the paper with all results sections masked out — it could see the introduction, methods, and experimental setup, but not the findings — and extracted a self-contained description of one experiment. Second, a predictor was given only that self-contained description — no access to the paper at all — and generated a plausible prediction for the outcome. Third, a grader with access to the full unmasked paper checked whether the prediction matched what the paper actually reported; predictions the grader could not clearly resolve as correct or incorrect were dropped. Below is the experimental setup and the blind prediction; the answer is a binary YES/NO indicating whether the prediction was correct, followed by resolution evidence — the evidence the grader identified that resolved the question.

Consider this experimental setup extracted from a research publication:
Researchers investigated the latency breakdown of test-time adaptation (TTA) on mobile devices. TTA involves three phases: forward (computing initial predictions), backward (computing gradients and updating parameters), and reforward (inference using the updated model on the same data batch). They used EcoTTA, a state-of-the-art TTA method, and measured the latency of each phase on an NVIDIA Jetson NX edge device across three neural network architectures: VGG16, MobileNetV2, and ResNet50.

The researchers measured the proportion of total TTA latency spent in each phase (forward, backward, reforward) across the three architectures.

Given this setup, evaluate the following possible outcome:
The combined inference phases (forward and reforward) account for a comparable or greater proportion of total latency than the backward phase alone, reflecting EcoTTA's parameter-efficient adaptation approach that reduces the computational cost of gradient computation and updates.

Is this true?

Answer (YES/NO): NO